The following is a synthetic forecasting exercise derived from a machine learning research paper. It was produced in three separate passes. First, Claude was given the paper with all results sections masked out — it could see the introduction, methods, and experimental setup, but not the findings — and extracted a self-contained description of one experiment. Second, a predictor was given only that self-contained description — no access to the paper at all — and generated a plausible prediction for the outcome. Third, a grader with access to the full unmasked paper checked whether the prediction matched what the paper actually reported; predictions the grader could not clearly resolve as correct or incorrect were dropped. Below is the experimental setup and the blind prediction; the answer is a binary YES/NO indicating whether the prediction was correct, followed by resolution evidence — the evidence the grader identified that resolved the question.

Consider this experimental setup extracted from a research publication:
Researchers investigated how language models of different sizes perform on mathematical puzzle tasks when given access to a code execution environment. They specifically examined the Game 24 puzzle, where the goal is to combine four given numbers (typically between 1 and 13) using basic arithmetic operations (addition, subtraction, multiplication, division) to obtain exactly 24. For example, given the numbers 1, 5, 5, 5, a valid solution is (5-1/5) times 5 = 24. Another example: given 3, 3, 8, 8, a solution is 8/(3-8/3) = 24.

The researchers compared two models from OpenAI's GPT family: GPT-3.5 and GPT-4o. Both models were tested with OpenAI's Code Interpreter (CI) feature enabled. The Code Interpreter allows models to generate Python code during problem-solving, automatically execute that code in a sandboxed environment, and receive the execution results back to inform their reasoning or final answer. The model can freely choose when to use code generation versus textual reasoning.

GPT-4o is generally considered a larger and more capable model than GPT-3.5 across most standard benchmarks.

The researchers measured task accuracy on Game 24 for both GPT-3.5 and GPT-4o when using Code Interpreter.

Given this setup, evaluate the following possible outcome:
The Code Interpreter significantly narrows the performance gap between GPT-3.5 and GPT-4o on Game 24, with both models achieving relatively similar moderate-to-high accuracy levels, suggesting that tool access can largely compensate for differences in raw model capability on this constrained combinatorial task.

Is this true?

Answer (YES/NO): NO